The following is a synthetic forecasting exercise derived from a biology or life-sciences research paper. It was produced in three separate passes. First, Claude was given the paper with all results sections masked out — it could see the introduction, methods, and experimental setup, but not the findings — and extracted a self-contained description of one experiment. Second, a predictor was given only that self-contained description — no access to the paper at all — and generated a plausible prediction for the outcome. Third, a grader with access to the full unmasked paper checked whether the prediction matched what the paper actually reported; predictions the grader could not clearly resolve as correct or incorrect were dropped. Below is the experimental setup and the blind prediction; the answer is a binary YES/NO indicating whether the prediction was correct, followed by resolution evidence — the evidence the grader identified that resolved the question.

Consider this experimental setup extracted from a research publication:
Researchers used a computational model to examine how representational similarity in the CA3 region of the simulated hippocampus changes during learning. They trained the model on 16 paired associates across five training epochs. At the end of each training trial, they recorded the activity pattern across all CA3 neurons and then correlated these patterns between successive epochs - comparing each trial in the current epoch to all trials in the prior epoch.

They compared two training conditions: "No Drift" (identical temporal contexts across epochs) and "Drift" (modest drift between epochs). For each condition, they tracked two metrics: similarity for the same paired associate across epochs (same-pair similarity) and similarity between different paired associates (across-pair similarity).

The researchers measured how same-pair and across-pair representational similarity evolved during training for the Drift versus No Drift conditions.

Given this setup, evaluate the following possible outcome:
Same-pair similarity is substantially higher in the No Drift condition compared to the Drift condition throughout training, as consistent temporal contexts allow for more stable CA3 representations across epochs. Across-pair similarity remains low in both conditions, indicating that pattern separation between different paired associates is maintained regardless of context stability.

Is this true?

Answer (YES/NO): NO